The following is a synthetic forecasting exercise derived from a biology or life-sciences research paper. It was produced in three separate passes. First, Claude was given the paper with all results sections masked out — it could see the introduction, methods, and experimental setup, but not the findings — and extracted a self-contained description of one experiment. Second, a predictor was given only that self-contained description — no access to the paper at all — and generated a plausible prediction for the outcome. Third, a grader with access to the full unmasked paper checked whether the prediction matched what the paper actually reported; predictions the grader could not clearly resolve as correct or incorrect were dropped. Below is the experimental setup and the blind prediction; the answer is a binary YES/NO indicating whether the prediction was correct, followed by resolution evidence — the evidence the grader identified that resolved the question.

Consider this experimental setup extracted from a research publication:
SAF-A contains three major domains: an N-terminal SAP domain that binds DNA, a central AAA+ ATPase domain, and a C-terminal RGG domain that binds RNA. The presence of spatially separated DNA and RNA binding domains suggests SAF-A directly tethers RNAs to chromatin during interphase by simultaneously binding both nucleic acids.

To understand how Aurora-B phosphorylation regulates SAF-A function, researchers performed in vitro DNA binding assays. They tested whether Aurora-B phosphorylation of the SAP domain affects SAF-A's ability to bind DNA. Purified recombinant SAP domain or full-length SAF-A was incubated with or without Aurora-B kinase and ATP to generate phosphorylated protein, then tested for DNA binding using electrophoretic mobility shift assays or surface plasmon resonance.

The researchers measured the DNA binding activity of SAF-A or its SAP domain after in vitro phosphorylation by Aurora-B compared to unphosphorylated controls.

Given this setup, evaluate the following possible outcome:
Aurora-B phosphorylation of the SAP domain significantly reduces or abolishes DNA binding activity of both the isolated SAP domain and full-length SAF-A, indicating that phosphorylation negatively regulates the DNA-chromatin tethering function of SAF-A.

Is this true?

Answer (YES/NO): NO